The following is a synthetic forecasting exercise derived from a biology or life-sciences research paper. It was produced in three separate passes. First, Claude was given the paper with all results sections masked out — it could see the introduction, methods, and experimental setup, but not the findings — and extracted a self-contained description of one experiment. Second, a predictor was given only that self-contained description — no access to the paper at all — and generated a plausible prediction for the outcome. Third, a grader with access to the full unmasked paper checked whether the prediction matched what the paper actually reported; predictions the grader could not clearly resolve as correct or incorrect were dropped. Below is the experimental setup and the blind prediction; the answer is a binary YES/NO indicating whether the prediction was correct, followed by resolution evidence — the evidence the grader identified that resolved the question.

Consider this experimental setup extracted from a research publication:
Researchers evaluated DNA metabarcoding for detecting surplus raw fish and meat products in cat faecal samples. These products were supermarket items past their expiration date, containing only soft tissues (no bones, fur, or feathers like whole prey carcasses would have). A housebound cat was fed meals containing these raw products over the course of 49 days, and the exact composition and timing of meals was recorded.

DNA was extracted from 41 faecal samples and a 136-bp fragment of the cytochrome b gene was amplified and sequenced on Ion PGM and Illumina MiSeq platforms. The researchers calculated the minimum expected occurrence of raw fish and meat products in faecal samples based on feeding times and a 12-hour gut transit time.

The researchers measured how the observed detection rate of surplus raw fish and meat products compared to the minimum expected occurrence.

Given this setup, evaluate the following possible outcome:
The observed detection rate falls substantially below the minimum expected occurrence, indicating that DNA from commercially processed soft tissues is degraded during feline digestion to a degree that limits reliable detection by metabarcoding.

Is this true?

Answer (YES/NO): NO